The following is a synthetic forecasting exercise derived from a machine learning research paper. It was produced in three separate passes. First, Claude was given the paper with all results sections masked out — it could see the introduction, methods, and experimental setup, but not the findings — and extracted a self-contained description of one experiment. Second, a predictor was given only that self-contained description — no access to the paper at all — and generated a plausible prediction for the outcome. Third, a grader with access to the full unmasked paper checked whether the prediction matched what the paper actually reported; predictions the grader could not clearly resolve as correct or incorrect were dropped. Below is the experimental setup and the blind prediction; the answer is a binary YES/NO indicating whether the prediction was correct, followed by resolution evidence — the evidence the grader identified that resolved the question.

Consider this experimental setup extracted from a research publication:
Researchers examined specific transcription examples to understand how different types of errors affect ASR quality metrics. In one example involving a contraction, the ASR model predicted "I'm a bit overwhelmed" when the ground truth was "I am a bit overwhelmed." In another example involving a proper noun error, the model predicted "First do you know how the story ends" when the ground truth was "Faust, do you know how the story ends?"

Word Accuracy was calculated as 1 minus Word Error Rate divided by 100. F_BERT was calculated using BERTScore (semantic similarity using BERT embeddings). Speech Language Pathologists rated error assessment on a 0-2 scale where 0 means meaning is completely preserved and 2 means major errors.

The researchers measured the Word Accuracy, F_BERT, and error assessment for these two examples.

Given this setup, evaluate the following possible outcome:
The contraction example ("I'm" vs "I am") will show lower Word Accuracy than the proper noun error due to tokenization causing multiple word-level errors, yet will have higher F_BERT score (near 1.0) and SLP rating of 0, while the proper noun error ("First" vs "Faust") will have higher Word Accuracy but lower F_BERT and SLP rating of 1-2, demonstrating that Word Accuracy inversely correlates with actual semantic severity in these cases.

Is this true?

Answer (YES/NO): NO